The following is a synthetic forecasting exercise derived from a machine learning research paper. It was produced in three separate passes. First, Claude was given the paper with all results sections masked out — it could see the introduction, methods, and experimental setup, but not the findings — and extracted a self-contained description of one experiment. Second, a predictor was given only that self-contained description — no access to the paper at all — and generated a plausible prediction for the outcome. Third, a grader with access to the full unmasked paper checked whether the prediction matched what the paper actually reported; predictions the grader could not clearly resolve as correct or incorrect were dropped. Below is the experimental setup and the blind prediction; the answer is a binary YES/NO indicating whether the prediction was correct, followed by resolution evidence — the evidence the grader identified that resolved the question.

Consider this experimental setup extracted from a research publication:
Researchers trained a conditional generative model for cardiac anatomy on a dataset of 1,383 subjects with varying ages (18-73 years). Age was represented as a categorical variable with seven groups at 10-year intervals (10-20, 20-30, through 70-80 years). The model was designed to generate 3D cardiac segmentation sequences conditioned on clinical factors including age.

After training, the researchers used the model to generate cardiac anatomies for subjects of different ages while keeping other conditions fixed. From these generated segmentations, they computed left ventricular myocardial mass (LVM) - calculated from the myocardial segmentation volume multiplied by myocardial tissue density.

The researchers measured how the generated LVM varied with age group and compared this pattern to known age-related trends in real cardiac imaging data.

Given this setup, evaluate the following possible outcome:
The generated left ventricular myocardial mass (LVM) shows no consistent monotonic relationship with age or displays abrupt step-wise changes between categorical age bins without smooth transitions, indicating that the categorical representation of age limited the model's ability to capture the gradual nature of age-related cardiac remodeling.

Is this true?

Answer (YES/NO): NO